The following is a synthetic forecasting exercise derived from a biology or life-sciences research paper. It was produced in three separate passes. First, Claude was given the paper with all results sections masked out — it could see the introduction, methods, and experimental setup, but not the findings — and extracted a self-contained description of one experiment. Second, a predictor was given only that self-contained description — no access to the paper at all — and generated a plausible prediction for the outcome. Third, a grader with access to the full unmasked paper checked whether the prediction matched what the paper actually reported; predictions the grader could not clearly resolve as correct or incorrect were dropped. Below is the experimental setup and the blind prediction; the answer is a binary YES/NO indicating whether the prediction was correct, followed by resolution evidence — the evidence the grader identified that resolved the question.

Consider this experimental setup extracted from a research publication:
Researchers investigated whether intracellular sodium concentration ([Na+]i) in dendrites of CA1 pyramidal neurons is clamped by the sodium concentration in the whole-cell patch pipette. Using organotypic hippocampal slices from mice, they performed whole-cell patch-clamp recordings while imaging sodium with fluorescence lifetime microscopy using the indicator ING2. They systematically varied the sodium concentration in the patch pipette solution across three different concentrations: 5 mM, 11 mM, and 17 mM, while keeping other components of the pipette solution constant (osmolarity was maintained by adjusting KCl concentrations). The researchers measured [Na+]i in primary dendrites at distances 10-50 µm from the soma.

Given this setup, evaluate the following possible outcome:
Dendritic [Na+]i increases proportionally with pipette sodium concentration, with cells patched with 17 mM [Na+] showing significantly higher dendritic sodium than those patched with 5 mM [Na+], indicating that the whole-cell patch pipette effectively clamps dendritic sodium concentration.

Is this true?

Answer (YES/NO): NO